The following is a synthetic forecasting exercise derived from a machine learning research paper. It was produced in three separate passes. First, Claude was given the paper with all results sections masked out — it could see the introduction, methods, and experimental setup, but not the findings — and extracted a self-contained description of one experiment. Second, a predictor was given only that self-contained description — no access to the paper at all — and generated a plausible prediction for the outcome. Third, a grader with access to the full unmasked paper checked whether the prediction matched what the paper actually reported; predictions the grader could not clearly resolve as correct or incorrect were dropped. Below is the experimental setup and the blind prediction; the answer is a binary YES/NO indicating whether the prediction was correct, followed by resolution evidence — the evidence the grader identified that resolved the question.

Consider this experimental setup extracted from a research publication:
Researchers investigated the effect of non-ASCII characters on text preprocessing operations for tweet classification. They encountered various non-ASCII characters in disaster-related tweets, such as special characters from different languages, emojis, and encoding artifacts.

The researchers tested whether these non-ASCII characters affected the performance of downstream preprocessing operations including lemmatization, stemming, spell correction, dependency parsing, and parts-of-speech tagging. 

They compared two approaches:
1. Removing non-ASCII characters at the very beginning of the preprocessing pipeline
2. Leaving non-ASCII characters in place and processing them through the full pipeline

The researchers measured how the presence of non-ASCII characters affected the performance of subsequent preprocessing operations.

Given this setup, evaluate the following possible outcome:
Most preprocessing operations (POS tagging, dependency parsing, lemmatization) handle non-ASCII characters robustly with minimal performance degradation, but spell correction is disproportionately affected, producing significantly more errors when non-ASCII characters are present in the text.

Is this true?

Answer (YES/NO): NO